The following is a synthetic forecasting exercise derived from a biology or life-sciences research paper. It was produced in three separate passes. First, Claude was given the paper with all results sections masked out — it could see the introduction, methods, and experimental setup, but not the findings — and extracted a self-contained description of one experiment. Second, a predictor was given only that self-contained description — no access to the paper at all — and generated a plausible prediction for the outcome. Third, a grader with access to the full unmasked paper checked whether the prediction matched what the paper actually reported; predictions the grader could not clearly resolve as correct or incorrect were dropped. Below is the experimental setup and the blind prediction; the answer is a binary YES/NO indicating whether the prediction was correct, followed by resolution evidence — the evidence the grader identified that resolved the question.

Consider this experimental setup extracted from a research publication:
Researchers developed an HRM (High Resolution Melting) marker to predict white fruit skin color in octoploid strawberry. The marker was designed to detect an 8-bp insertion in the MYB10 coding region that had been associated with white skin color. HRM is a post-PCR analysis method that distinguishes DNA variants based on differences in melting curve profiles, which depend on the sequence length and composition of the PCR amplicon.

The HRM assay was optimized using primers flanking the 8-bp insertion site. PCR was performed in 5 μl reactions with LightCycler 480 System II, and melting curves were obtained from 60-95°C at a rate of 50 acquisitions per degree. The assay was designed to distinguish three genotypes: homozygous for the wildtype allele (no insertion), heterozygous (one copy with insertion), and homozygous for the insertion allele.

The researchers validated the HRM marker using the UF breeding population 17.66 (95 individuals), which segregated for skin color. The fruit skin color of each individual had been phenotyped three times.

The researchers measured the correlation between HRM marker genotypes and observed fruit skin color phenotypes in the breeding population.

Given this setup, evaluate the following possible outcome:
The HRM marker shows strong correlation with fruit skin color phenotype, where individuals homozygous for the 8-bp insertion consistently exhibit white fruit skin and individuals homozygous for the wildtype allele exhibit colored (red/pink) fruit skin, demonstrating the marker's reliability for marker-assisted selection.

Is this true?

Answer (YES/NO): YES